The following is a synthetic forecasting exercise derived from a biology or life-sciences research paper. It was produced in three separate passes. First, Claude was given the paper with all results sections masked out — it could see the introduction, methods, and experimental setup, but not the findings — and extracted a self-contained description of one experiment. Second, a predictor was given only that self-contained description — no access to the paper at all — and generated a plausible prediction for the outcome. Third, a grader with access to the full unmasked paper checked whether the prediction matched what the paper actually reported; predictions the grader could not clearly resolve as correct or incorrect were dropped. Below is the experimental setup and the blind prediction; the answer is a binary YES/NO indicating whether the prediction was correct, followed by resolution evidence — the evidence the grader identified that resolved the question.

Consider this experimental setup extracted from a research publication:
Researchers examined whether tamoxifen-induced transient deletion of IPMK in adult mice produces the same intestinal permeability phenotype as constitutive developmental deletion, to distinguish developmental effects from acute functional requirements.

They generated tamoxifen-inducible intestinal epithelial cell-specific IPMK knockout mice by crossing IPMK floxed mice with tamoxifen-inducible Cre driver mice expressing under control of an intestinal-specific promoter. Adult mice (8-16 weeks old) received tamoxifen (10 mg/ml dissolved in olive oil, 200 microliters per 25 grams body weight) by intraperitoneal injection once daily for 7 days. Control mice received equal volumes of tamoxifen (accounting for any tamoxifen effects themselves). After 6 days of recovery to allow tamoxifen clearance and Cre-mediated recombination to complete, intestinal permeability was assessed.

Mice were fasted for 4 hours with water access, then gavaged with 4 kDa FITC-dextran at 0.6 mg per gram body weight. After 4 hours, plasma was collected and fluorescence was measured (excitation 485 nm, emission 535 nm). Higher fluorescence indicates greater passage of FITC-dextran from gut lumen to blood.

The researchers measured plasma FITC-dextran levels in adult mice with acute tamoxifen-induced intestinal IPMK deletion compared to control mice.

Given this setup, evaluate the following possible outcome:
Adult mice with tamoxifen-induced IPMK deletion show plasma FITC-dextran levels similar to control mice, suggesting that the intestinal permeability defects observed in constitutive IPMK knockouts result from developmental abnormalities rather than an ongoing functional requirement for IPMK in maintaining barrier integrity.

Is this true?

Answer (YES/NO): NO